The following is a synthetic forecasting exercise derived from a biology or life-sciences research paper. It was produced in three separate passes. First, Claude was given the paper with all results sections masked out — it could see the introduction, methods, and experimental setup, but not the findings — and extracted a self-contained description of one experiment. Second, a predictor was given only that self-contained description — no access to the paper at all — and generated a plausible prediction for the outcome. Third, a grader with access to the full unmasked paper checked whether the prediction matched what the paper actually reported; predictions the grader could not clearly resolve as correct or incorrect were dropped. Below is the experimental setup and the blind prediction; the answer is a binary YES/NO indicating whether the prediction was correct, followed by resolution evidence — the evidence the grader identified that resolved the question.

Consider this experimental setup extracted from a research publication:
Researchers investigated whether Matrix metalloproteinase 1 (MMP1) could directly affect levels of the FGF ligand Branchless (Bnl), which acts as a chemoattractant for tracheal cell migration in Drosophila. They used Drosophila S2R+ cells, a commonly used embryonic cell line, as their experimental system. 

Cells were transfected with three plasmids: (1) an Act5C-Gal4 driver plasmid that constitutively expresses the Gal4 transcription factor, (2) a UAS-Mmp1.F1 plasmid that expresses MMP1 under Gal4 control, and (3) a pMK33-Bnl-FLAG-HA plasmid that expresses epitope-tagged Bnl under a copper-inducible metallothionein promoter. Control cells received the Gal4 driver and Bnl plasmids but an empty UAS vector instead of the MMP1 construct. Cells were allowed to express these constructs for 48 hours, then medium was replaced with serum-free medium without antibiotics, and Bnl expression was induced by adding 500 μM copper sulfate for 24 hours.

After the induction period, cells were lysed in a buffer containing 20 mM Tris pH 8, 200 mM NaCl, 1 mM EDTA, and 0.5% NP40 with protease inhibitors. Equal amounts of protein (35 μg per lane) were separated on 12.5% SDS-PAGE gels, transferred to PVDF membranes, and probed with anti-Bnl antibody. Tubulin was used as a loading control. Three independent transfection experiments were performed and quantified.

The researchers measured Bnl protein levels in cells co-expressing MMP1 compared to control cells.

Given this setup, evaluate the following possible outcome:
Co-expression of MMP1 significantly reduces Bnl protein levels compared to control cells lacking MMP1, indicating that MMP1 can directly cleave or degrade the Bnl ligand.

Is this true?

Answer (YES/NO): YES